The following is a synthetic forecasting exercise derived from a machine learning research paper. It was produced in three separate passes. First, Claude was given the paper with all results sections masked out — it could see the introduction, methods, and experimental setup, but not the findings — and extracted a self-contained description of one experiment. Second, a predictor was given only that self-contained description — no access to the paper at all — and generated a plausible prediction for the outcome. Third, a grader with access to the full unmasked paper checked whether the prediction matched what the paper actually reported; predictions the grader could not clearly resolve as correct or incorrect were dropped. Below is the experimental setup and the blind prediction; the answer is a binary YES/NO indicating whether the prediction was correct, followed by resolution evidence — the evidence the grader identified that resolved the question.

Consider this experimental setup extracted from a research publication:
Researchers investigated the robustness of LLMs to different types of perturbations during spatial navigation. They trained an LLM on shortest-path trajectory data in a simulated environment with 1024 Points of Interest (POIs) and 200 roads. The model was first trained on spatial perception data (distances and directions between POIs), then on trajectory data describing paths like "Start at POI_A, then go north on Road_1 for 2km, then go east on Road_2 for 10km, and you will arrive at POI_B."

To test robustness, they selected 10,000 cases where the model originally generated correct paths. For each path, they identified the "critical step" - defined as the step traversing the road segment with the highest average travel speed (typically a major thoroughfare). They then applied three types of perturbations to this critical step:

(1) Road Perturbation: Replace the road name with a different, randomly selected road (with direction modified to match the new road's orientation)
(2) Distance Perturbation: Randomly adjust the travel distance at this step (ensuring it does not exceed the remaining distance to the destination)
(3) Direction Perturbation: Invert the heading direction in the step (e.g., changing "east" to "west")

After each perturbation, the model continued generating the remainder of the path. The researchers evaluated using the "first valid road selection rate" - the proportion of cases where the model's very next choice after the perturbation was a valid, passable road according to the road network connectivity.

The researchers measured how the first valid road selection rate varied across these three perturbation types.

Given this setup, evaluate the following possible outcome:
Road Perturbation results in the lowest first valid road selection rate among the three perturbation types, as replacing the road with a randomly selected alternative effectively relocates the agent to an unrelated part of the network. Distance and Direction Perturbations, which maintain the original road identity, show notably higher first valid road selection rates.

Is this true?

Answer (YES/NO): NO